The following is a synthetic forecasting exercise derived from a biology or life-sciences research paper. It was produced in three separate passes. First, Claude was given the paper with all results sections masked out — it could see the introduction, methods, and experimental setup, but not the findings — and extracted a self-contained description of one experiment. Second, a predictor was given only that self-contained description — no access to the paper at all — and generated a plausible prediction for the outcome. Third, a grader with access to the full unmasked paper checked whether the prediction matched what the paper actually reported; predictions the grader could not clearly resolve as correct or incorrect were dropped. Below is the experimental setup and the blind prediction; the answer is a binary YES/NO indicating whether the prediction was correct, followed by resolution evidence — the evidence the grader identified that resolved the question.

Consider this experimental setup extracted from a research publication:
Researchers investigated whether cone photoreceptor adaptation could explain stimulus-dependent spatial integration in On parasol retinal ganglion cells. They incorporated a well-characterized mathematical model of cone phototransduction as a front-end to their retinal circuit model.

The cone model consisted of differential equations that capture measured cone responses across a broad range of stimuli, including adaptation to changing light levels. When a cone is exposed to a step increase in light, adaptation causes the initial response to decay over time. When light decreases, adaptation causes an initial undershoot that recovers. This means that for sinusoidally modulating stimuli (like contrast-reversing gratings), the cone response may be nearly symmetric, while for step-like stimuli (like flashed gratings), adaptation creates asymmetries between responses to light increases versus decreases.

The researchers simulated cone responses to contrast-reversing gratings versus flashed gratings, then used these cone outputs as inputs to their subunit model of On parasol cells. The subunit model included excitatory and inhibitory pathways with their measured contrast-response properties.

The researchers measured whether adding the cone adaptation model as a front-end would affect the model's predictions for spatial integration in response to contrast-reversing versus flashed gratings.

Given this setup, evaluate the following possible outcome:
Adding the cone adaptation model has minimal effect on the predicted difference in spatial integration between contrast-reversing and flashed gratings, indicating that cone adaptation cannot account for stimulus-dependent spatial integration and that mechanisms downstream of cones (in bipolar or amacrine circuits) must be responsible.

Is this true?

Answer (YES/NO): NO